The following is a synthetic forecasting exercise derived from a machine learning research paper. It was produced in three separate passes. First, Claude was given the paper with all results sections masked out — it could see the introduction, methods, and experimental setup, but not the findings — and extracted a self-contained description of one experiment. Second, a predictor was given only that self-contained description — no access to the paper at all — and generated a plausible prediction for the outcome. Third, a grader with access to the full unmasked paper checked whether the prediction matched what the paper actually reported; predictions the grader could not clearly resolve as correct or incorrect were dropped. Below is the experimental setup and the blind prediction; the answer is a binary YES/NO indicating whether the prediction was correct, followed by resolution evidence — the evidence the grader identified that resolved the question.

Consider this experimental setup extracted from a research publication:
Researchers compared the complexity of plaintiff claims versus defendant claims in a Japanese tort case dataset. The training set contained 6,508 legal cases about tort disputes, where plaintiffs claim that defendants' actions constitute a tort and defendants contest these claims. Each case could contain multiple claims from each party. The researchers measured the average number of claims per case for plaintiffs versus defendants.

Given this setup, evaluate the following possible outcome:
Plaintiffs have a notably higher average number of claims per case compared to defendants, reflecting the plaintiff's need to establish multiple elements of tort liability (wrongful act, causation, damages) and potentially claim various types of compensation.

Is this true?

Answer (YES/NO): YES